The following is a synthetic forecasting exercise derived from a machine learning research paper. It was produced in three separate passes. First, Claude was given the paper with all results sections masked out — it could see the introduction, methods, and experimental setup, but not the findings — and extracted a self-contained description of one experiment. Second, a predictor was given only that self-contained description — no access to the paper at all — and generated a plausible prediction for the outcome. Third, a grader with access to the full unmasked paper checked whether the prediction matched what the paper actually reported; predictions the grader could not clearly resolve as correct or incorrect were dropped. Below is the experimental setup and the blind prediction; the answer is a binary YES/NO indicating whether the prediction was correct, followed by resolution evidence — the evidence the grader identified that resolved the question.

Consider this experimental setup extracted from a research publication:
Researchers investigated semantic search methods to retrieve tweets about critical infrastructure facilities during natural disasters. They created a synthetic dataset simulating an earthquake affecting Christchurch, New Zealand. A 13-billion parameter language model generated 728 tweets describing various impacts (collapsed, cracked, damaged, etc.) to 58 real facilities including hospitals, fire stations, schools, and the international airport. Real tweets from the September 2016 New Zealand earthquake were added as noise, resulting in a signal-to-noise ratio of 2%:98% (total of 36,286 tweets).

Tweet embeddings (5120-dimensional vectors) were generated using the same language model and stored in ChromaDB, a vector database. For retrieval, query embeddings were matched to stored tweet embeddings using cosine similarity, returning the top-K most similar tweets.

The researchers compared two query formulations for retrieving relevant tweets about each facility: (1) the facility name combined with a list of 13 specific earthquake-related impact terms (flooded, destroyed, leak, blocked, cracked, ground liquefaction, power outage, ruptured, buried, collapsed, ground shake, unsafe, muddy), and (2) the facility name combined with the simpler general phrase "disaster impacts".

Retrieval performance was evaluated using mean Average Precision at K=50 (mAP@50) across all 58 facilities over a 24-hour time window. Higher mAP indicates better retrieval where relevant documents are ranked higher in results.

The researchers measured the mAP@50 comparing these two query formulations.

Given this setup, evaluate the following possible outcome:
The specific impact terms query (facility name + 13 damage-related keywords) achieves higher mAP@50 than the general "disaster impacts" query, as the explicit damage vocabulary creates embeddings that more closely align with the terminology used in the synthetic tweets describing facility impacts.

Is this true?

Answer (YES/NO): NO